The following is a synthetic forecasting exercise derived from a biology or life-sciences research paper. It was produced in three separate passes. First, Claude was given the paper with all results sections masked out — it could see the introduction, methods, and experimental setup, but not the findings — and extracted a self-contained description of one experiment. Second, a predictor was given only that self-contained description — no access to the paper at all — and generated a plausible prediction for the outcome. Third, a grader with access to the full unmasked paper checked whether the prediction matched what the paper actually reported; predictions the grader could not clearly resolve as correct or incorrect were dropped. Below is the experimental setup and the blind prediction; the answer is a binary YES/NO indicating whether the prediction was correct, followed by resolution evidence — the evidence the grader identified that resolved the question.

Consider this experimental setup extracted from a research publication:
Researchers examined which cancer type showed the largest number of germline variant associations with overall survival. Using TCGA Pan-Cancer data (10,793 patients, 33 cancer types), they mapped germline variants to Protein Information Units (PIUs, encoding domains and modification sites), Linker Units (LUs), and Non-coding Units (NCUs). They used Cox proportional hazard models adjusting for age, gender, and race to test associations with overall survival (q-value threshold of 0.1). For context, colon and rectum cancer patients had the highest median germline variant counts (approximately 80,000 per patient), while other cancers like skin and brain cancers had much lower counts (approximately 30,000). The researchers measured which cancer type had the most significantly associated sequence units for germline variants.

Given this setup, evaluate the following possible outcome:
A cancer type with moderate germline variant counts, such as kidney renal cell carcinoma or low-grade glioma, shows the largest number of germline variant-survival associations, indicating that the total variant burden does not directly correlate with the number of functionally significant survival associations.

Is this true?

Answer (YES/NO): NO